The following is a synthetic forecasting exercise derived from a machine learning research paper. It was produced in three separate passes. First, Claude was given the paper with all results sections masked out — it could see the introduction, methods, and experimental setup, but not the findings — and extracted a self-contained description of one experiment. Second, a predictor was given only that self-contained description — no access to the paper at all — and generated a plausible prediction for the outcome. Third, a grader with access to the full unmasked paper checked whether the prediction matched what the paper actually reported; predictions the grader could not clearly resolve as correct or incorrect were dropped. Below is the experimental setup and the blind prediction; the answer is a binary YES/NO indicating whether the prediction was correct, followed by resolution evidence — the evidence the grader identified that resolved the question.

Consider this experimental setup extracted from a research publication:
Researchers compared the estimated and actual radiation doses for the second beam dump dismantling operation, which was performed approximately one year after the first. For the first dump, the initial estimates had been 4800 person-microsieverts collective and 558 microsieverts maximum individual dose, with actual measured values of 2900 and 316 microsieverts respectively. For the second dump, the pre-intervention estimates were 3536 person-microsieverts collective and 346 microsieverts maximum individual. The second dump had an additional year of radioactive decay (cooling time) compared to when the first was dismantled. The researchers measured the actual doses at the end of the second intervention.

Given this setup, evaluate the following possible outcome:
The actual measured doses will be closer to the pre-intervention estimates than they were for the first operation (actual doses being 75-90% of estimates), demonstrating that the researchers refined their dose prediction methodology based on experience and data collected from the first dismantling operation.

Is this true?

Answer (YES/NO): NO